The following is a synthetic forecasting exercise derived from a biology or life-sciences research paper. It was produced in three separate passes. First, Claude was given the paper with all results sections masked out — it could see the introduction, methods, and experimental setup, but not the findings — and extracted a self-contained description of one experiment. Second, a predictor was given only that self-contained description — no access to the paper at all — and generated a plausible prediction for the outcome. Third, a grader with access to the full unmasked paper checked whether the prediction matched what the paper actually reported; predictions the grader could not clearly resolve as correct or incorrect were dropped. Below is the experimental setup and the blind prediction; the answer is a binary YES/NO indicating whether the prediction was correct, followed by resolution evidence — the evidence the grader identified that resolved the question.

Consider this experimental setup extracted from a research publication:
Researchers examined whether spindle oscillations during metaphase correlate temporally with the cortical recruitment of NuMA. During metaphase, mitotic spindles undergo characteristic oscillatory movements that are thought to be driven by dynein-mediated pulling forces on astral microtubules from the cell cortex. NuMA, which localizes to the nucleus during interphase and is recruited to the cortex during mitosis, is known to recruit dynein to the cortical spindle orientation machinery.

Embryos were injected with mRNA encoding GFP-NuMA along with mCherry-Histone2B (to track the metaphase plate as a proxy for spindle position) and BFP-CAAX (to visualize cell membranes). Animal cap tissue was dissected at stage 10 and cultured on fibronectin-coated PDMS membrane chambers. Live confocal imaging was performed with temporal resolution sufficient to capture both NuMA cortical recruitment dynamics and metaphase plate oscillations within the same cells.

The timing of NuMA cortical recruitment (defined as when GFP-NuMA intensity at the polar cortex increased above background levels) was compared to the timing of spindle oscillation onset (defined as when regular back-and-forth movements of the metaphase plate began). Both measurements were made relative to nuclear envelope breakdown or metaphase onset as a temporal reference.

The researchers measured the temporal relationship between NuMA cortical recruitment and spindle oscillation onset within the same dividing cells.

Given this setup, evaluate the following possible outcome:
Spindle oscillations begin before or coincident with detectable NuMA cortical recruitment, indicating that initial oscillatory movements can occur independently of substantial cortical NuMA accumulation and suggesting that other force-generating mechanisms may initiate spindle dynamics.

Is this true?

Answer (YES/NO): YES